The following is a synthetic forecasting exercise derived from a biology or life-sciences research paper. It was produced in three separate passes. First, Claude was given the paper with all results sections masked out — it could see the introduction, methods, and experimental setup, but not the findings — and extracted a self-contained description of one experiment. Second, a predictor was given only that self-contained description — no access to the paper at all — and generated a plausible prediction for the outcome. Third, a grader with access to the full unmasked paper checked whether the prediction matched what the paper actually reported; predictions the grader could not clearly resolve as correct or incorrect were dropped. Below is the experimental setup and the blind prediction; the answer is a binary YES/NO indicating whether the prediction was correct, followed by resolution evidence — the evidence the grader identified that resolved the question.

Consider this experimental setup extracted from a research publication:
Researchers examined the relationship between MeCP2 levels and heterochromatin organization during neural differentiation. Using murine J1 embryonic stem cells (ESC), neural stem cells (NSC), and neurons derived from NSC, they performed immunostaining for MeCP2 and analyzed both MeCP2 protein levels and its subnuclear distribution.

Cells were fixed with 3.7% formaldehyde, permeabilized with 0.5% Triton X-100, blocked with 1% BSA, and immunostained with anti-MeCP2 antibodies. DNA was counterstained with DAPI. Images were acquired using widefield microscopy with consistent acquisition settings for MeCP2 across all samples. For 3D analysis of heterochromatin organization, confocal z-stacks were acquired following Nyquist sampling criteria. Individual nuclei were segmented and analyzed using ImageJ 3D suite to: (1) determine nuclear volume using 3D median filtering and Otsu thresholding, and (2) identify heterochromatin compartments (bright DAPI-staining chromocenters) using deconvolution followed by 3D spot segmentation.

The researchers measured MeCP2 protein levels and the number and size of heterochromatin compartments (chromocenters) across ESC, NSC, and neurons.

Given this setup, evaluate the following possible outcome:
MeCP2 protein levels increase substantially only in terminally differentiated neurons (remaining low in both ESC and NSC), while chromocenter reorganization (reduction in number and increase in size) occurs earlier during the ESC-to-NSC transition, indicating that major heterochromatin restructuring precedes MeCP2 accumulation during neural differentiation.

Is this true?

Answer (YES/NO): NO